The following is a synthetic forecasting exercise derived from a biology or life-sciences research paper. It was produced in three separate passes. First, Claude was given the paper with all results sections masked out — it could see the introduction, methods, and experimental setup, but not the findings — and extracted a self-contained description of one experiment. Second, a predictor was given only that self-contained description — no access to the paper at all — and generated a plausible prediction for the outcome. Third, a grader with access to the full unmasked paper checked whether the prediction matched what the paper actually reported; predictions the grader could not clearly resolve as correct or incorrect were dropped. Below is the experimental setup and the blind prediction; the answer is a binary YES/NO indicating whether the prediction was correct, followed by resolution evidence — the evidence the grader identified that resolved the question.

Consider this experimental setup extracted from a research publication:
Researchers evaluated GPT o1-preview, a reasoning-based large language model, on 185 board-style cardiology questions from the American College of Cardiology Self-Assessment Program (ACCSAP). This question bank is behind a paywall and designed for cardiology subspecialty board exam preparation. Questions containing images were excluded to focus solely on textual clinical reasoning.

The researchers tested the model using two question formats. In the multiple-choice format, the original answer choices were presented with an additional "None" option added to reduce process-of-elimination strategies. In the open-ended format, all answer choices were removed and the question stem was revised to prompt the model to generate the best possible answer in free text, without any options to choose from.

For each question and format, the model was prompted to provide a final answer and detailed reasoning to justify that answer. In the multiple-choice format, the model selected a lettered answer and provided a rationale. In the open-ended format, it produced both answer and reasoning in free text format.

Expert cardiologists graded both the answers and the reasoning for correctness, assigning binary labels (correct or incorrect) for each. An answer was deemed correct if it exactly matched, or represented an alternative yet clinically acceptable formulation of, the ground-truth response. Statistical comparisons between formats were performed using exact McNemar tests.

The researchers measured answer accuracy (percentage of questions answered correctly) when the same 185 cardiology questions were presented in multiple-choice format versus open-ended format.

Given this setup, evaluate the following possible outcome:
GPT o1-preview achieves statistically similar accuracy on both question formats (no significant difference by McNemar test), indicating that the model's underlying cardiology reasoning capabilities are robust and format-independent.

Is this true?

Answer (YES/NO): NO